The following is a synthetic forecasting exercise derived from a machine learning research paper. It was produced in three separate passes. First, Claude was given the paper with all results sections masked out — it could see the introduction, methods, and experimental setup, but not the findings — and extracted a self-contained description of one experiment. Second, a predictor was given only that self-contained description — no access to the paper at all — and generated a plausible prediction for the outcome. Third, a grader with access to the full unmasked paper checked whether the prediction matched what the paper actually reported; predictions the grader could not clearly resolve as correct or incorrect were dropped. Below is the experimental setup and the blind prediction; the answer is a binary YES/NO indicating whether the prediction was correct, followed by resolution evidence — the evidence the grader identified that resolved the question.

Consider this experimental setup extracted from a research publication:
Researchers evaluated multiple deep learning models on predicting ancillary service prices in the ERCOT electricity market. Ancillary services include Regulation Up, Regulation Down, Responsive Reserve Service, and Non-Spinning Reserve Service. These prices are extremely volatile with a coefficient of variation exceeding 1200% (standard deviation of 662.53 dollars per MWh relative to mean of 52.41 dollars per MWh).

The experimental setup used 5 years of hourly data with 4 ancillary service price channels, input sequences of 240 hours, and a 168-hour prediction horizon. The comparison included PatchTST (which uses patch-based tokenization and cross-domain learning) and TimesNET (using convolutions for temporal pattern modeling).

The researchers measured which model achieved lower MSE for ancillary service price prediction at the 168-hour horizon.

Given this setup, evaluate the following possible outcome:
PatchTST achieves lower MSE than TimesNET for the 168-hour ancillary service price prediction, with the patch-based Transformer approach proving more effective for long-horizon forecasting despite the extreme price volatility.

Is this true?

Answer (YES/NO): NO